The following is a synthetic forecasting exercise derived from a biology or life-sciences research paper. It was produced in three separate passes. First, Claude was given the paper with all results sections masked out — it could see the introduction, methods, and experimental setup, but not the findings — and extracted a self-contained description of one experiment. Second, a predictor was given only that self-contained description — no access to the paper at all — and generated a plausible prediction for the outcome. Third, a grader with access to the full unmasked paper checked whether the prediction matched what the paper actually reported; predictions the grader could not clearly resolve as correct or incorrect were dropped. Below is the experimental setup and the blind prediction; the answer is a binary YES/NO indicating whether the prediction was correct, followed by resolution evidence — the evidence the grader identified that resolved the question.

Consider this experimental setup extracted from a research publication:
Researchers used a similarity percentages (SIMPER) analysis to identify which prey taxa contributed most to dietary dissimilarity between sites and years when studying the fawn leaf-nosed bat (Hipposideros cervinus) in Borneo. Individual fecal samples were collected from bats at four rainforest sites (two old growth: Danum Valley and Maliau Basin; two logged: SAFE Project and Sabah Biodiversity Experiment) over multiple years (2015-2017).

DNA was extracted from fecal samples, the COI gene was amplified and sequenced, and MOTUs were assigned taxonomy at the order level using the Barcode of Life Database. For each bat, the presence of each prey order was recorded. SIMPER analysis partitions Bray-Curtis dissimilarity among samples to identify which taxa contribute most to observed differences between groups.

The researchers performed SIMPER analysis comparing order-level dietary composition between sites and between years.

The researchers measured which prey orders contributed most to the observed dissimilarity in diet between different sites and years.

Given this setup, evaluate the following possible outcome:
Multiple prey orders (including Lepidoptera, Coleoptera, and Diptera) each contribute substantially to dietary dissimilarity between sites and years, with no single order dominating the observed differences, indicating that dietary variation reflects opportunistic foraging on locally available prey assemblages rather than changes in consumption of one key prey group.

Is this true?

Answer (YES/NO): NO